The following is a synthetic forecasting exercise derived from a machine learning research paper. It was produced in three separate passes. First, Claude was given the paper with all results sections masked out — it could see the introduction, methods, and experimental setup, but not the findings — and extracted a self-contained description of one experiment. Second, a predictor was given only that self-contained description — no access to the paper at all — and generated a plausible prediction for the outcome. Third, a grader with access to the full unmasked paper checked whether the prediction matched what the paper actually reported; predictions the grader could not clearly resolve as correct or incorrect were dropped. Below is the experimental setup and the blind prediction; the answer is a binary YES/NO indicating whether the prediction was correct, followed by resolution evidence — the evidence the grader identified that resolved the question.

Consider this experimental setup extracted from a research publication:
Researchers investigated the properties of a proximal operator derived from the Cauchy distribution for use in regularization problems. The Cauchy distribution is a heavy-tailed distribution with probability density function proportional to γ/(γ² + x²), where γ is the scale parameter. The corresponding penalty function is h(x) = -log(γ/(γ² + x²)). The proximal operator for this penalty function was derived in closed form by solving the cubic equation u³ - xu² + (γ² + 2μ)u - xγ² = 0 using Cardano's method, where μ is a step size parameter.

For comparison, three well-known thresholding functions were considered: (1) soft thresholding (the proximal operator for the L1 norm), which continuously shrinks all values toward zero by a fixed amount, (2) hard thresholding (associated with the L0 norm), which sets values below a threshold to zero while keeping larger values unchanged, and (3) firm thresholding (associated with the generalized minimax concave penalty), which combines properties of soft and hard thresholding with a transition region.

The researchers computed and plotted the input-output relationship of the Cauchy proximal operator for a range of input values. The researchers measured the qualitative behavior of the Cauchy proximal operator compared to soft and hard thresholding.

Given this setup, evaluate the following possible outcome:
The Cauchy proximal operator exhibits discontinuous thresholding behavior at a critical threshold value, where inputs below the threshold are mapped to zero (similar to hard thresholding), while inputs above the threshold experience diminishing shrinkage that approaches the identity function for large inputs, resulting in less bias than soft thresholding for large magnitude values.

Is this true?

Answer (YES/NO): NO